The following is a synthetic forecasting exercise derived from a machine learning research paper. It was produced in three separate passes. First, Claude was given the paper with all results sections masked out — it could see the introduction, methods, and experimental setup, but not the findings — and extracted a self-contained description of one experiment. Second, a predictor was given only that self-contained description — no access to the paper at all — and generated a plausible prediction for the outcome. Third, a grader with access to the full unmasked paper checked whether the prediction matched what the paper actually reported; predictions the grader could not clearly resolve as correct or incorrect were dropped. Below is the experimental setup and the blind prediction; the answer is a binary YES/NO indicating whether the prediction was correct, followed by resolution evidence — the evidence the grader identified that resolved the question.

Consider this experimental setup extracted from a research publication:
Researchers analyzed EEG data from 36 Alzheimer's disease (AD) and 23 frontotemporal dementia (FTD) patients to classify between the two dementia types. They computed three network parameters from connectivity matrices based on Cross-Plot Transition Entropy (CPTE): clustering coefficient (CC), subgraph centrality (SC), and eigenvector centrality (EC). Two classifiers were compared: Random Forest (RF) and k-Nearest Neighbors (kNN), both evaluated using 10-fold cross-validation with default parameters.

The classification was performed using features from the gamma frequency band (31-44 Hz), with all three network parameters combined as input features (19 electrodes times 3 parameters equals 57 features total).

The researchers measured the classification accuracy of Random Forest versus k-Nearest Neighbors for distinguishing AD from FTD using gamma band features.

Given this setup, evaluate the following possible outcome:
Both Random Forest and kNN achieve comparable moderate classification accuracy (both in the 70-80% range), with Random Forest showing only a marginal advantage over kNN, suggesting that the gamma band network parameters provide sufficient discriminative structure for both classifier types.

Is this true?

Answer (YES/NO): NO